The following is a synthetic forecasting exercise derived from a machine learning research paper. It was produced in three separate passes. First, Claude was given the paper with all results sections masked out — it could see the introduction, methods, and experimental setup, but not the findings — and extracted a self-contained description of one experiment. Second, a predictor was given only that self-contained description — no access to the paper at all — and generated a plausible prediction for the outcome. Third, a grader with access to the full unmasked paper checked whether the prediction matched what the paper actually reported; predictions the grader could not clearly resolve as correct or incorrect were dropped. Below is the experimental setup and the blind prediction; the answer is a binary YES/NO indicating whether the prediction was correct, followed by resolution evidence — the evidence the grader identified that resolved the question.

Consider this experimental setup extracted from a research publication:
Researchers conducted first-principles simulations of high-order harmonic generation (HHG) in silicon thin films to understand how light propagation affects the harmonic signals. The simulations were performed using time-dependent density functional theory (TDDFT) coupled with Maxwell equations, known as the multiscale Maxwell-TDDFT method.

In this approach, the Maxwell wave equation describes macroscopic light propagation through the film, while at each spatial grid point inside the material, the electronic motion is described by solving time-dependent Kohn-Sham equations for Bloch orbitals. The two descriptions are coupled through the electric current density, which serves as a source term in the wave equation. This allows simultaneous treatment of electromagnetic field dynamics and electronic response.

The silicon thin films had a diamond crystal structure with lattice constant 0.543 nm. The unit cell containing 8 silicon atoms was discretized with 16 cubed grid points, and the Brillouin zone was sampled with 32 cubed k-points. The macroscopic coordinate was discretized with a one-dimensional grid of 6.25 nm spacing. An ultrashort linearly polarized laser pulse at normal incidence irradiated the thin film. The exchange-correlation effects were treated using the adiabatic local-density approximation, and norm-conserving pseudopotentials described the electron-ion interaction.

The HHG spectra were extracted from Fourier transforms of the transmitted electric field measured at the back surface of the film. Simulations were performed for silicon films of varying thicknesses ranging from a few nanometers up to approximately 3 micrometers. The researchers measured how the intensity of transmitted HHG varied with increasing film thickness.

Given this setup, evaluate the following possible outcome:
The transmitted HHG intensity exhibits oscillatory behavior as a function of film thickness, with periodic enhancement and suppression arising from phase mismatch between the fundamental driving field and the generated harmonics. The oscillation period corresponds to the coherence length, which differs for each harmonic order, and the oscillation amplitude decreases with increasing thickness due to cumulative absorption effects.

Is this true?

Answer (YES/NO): NO